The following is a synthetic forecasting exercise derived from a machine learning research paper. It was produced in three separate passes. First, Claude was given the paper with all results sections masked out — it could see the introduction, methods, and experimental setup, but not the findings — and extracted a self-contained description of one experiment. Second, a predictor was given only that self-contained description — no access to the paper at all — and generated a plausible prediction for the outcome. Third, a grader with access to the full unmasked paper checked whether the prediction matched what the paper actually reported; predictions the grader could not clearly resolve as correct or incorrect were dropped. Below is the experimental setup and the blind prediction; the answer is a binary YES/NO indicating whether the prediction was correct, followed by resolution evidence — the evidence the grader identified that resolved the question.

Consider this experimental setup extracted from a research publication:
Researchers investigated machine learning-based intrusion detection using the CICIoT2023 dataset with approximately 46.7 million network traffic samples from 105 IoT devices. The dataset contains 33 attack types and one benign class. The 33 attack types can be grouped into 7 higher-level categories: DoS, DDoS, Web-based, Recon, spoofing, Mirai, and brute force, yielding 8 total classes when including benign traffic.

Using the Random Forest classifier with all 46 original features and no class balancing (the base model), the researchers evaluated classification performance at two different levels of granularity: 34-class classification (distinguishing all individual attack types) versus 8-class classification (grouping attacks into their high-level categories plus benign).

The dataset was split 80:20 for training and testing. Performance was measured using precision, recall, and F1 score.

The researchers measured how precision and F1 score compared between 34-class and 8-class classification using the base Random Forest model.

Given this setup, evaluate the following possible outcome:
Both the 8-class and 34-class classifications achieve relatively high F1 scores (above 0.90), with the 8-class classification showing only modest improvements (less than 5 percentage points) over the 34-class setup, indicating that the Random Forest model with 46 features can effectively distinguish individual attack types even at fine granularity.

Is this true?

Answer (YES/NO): NO